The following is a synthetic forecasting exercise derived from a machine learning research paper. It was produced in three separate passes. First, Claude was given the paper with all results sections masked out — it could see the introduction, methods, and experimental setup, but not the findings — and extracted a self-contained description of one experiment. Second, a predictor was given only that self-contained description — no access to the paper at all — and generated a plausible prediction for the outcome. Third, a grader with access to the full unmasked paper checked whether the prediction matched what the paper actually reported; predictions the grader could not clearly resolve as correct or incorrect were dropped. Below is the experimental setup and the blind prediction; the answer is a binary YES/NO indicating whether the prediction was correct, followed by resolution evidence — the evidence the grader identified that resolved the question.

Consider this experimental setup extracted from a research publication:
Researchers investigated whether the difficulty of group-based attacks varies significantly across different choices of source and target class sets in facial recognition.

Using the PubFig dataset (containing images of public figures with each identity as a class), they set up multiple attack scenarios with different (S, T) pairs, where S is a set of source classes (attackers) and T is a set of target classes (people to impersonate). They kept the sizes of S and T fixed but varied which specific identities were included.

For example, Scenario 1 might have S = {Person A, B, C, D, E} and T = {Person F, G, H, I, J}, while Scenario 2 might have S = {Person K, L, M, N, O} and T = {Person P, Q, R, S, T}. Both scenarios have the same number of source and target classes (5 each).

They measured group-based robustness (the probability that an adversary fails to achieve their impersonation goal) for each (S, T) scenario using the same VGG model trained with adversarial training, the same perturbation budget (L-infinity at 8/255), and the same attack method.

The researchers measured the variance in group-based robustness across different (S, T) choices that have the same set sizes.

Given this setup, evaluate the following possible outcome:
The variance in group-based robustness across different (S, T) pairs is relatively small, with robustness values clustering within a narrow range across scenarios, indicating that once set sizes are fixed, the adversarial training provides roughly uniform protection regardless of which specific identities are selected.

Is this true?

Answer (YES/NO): NO